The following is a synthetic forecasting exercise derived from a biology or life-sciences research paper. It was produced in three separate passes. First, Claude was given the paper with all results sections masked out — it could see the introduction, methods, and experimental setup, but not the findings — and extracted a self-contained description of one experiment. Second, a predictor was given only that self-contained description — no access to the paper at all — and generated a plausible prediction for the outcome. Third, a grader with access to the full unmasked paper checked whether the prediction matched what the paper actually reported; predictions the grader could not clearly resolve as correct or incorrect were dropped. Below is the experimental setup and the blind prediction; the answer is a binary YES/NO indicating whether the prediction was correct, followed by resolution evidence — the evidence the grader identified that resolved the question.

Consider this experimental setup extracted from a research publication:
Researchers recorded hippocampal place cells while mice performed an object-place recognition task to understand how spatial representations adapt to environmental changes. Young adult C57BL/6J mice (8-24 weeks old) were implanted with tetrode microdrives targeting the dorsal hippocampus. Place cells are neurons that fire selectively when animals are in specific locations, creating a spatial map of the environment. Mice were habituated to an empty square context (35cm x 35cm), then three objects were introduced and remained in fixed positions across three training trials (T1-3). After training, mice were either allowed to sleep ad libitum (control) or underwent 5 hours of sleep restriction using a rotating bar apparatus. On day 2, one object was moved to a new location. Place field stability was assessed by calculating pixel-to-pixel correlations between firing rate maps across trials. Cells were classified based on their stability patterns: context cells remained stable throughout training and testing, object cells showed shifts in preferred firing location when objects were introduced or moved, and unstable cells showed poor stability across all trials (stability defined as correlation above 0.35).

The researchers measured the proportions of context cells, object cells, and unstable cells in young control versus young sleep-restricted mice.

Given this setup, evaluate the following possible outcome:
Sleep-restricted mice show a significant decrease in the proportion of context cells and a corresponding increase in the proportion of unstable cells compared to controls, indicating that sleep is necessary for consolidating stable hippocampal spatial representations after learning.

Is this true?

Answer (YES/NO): NO